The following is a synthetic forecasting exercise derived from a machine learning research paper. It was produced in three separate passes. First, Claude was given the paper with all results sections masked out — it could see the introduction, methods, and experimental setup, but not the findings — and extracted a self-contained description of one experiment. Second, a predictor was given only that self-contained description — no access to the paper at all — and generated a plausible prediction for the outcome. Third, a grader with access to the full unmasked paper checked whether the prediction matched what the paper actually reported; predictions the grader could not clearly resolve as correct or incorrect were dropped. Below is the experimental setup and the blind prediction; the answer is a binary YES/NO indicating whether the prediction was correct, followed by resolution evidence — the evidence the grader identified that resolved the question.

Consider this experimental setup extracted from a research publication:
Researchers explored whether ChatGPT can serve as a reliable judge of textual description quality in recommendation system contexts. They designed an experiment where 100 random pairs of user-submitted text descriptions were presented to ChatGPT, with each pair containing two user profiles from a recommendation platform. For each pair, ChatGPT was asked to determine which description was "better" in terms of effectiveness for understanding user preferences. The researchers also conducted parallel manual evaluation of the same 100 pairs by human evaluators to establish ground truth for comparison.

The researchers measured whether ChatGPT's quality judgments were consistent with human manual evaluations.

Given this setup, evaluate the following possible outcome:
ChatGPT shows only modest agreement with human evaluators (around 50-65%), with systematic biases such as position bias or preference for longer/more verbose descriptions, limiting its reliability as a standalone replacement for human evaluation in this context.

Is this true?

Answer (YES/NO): NO